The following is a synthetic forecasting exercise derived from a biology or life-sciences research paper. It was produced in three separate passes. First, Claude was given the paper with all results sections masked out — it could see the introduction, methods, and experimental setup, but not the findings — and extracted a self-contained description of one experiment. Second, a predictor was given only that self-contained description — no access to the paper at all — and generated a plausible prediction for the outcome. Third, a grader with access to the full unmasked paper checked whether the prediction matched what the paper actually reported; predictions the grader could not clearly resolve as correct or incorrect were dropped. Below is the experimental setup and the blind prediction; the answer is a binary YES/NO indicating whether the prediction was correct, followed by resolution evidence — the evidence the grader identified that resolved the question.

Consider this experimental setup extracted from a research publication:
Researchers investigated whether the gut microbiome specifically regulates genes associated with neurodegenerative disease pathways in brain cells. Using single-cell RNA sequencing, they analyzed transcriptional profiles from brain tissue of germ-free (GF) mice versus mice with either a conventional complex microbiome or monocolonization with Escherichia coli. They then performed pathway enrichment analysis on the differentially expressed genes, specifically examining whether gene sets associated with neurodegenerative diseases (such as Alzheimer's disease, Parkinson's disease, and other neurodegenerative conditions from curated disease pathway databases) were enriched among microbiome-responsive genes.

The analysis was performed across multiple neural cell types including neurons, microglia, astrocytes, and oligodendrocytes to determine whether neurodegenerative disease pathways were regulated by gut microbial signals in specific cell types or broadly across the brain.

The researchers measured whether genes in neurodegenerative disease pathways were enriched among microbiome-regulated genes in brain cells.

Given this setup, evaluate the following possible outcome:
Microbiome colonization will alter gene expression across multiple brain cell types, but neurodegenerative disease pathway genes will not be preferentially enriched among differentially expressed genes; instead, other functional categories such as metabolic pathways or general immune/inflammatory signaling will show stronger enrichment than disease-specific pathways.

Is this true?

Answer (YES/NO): NO